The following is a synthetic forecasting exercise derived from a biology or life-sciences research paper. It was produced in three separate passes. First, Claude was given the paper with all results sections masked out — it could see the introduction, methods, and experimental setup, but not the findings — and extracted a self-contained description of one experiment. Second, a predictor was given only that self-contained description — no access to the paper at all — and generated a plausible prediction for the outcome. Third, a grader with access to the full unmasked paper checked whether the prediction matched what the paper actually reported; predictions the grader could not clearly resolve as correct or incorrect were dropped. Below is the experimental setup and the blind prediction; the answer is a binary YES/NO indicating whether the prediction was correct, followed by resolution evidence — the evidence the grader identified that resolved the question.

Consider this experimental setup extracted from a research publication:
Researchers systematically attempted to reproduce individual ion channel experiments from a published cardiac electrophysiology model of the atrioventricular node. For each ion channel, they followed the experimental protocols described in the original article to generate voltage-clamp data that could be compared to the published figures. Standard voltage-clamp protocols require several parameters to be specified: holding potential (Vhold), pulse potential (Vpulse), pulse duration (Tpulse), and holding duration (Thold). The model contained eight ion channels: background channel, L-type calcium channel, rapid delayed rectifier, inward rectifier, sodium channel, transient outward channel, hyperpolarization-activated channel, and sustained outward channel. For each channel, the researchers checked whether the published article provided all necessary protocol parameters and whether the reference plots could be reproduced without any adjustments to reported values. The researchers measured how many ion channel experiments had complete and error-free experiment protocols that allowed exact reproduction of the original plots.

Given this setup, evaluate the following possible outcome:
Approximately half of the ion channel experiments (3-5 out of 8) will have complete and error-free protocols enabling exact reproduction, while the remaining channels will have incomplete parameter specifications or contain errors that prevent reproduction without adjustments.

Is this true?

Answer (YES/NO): NO